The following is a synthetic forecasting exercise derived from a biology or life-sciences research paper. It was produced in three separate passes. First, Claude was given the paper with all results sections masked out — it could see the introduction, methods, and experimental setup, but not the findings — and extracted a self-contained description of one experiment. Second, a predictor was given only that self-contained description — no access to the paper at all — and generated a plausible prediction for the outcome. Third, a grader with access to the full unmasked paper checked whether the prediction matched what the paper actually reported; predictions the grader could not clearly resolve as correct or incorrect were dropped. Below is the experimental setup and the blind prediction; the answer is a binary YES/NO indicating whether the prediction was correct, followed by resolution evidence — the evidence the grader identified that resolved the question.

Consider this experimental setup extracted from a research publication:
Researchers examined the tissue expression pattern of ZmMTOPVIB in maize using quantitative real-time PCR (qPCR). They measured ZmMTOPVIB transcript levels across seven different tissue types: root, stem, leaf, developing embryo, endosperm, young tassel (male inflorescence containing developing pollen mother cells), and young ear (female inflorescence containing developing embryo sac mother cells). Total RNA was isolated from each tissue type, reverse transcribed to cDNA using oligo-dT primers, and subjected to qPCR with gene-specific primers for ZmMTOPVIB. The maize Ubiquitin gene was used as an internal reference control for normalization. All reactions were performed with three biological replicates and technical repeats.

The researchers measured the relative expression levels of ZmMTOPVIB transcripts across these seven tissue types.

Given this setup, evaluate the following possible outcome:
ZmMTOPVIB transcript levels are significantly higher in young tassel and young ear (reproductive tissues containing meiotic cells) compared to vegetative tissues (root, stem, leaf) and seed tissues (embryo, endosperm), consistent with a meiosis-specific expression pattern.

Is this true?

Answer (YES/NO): NO